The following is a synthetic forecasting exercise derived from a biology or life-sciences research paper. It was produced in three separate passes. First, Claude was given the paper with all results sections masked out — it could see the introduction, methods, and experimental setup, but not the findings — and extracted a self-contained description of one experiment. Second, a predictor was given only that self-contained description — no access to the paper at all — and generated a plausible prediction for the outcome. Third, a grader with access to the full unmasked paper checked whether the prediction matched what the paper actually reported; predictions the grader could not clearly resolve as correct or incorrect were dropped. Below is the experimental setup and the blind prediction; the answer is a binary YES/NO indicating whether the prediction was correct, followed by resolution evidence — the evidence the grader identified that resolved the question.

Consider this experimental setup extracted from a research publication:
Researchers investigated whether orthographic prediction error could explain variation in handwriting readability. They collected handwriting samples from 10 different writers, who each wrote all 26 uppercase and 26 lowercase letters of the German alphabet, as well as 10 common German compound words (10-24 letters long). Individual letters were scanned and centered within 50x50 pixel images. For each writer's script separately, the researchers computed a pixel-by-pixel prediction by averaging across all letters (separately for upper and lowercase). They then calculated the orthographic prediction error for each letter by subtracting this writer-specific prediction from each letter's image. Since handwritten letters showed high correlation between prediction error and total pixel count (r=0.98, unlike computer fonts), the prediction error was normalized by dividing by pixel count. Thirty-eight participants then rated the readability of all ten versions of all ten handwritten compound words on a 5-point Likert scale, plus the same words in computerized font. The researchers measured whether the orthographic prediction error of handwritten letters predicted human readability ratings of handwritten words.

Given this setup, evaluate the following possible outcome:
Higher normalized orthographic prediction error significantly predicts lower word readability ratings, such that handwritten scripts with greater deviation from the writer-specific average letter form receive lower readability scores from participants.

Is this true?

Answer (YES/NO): YES